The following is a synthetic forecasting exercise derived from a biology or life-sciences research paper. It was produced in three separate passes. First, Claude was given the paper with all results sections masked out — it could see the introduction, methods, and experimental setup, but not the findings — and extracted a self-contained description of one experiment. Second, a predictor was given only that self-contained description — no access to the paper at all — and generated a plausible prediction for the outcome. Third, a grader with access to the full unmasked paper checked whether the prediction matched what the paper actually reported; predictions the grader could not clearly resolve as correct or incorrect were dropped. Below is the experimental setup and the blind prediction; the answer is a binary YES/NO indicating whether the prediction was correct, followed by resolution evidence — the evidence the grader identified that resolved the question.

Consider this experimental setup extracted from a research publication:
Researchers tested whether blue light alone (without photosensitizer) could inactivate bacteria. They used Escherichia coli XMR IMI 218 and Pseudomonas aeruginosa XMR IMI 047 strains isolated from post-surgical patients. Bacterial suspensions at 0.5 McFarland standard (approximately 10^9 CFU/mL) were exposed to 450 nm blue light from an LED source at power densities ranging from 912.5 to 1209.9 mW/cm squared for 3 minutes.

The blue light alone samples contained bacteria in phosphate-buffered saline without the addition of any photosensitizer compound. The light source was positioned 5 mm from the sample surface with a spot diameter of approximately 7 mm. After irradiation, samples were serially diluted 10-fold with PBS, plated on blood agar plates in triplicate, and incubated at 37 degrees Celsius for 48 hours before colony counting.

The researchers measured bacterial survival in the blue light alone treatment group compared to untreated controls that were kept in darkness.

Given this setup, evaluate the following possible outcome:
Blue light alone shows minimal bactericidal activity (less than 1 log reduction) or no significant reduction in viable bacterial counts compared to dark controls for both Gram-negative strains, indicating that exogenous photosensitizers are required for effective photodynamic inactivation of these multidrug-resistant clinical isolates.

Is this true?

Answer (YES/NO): YES